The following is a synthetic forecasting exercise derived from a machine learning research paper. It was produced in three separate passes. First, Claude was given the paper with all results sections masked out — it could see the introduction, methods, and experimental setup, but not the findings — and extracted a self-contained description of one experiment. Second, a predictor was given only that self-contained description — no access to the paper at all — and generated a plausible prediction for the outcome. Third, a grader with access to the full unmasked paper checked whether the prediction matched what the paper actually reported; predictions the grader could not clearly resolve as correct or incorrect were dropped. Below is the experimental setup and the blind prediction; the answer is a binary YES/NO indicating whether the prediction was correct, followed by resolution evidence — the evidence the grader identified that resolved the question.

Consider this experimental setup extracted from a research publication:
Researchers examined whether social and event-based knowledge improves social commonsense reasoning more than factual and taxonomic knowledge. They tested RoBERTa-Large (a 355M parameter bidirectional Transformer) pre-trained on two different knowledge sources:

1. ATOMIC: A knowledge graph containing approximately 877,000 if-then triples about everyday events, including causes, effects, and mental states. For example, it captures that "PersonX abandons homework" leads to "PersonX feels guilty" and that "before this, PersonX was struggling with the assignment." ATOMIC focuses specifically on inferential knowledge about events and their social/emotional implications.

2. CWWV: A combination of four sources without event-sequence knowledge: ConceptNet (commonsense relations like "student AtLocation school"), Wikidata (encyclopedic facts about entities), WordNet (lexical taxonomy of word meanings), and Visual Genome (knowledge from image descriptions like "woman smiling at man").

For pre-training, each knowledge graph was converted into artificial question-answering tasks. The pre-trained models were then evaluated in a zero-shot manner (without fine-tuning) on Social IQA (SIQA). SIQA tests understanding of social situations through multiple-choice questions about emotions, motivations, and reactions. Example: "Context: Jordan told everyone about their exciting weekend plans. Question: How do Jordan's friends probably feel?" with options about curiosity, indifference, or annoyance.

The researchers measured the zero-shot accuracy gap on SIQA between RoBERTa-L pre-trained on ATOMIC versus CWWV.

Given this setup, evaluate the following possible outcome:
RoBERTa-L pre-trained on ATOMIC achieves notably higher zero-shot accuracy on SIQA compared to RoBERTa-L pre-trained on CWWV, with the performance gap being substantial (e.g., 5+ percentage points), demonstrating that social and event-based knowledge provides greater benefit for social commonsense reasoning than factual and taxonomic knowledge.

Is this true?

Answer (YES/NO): YES